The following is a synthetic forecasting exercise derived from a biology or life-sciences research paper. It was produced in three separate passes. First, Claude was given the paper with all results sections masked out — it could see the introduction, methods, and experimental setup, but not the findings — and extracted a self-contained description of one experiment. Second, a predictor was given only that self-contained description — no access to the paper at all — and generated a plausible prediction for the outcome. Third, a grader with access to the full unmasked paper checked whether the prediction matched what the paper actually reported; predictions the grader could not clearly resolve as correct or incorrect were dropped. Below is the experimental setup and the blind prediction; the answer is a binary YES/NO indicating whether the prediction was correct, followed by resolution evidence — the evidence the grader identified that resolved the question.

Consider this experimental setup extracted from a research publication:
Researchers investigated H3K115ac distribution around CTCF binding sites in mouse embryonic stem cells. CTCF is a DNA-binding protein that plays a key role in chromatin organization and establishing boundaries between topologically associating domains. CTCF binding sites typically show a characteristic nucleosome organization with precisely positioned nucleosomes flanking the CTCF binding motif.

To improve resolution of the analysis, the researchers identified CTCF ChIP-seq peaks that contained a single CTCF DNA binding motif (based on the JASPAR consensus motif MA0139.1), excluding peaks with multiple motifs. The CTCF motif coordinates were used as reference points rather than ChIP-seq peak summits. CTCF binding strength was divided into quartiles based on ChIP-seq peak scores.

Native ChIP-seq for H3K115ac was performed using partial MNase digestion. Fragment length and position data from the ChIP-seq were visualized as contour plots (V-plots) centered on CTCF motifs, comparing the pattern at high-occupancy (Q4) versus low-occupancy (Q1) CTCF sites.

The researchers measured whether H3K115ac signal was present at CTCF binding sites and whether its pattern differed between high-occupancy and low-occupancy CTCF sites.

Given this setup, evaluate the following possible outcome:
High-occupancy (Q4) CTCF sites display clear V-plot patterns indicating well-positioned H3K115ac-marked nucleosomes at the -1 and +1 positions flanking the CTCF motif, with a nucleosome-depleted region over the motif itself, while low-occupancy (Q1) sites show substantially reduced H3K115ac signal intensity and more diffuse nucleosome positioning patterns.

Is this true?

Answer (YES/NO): NO